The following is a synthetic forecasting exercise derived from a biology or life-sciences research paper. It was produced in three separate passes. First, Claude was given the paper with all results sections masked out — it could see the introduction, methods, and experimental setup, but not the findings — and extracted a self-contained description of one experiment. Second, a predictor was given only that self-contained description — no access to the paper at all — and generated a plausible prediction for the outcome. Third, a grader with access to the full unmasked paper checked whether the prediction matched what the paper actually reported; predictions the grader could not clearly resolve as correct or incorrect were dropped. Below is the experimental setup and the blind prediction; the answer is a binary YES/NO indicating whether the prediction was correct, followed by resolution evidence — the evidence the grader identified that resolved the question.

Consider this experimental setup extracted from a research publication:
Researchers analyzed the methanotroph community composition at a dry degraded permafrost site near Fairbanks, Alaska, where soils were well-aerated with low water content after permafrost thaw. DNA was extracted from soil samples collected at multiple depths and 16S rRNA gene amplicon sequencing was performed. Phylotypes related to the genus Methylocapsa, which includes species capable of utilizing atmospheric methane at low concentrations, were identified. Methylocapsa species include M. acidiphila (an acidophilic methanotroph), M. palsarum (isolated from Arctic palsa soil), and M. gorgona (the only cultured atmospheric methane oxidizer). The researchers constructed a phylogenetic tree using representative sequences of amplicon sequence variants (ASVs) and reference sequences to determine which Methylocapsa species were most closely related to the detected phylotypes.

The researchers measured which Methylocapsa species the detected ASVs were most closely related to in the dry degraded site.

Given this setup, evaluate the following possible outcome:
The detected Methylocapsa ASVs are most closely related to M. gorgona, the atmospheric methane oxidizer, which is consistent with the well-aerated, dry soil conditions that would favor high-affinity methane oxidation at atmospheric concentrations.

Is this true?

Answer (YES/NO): NO